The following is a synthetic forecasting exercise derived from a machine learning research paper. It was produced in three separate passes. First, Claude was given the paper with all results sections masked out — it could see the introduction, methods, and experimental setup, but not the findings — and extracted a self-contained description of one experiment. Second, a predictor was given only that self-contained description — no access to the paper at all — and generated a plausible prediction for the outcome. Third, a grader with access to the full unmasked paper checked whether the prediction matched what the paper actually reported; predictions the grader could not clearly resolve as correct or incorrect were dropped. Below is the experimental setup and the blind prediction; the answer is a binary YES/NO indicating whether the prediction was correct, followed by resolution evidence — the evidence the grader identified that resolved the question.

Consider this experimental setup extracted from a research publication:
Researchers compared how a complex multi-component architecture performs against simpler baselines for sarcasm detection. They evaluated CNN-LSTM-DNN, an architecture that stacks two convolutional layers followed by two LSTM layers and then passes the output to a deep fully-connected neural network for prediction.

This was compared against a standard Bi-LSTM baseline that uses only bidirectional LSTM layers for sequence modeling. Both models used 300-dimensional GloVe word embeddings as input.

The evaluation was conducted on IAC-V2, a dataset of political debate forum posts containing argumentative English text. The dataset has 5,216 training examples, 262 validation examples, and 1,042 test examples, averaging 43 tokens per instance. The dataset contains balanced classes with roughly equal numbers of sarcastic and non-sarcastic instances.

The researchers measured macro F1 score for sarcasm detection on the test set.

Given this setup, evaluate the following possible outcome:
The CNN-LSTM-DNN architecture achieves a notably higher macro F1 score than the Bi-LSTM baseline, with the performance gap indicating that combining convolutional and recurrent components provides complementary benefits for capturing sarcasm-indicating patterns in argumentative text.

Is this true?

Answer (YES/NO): NO